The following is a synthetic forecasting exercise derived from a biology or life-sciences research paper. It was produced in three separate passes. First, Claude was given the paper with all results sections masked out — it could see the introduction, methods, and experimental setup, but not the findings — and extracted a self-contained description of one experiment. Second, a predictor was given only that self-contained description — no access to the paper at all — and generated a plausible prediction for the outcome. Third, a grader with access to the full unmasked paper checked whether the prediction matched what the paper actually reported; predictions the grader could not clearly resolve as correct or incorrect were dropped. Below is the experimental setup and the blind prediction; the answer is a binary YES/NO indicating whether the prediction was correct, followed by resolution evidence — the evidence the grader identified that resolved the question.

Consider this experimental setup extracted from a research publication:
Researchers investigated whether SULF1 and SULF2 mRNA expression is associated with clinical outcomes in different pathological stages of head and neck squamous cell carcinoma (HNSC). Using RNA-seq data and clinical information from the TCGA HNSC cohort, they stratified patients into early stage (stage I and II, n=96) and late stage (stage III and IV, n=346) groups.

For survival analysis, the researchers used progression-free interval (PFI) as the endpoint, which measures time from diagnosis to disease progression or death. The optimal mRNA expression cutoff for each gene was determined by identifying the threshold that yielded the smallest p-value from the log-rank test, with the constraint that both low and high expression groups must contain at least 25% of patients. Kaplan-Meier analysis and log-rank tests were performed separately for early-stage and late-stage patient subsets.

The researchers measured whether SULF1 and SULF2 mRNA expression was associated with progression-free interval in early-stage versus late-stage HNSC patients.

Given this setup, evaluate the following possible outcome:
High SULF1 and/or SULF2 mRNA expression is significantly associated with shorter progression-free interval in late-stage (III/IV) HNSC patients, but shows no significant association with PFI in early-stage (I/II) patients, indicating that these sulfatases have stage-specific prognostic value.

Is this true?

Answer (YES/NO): NO